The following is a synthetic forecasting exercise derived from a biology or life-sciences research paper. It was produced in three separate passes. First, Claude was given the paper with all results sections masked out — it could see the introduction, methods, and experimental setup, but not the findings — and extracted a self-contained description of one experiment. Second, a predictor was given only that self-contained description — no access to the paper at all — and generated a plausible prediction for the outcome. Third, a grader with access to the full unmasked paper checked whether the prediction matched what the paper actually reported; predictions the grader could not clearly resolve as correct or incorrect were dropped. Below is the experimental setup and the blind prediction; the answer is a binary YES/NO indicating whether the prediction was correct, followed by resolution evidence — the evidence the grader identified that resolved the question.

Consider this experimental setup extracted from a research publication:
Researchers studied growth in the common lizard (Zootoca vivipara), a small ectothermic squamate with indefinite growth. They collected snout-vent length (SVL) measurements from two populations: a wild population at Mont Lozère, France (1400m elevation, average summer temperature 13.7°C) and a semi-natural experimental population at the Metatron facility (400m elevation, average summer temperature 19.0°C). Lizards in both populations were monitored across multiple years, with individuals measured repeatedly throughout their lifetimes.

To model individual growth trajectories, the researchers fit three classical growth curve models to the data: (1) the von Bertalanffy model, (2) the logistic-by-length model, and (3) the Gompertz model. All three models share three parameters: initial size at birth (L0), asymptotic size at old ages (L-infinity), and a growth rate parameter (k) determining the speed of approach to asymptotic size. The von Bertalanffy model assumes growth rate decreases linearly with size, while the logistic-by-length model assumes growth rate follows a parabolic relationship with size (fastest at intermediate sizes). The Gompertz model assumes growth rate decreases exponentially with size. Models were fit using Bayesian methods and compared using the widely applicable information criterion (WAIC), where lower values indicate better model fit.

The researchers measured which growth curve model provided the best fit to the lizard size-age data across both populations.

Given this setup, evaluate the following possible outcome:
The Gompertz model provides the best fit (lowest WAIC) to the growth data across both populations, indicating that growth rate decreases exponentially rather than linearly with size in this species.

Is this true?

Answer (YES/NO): NO